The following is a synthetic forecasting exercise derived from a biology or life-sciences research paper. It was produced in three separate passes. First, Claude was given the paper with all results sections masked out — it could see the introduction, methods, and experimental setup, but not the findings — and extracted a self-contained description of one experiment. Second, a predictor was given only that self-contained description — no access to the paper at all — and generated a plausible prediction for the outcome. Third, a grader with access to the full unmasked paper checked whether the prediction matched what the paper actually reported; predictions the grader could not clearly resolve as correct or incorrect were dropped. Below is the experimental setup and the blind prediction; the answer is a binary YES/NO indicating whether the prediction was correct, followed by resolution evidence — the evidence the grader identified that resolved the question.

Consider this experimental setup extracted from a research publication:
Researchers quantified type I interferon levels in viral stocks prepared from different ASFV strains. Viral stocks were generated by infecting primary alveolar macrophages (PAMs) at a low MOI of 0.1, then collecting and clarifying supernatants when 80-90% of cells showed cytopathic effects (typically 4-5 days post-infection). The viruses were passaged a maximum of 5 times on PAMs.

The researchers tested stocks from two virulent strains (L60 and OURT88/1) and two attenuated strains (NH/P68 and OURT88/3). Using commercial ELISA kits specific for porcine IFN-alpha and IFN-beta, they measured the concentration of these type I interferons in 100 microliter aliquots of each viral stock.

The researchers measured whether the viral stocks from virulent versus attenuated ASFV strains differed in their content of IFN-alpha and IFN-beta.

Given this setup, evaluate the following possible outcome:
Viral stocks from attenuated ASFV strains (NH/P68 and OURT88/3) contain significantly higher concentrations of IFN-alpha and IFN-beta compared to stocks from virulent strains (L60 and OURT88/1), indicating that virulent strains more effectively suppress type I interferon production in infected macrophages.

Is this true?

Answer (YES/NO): NO